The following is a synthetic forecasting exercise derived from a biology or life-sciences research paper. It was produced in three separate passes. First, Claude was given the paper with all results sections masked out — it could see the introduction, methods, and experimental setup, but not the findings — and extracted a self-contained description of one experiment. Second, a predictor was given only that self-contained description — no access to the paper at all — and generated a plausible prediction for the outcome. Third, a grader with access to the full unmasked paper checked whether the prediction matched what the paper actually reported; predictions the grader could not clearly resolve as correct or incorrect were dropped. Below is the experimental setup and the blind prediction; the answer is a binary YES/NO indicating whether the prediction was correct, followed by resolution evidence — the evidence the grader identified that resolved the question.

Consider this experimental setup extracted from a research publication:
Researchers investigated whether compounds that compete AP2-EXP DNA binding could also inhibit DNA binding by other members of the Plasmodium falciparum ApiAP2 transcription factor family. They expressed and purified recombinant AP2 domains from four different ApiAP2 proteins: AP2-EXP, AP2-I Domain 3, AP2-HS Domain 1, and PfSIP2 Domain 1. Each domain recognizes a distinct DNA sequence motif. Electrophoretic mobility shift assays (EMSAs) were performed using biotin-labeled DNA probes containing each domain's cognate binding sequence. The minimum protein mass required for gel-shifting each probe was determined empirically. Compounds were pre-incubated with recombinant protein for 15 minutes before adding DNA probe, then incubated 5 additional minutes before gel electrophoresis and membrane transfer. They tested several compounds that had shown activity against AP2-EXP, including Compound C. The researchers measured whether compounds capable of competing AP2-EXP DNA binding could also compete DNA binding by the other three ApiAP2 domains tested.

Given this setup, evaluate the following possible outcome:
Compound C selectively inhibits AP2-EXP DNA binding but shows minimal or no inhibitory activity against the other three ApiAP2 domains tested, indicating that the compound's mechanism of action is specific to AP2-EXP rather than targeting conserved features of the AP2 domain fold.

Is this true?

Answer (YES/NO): NO